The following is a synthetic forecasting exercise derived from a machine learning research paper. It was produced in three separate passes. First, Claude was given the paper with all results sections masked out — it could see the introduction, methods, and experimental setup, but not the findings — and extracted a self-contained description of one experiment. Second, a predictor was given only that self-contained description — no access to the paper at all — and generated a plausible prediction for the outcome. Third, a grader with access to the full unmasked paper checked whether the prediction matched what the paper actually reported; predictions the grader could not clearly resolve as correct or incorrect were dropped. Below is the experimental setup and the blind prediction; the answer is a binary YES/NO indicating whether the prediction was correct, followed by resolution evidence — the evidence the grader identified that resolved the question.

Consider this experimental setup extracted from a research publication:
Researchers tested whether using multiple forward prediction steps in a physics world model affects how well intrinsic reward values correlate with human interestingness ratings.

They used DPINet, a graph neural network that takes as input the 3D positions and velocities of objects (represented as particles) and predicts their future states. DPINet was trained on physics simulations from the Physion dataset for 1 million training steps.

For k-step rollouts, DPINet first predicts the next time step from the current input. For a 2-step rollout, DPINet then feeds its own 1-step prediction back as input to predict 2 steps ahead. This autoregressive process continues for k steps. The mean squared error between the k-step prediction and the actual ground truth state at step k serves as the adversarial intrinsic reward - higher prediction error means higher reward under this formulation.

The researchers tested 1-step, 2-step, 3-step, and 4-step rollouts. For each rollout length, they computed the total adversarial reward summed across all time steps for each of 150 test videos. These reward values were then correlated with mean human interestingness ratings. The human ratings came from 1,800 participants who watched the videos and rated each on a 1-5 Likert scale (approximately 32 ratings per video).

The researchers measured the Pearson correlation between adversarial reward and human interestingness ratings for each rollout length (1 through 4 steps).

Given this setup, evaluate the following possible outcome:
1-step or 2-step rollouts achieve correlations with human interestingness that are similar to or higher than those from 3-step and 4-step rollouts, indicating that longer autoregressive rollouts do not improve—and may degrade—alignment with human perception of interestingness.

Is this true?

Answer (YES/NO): YES